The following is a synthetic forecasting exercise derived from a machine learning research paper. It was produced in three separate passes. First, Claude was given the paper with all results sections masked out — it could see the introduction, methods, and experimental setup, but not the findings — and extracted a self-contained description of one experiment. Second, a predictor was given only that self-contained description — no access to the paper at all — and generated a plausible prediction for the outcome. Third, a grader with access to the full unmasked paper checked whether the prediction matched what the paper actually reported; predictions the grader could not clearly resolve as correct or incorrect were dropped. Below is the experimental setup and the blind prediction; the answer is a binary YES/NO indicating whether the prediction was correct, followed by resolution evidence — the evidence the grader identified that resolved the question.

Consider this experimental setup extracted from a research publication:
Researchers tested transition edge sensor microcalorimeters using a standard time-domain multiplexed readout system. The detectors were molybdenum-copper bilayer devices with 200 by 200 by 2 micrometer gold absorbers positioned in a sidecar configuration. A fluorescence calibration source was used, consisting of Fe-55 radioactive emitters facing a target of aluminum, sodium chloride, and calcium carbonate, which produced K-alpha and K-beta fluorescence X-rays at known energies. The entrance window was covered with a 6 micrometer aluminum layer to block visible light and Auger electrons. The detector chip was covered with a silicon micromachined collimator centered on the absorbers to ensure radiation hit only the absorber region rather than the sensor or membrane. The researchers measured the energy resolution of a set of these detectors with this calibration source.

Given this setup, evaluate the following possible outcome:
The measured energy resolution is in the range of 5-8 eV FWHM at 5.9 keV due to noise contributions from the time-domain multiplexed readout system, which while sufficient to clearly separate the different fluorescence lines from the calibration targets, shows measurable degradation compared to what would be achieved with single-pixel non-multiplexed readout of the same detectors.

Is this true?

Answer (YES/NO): NO